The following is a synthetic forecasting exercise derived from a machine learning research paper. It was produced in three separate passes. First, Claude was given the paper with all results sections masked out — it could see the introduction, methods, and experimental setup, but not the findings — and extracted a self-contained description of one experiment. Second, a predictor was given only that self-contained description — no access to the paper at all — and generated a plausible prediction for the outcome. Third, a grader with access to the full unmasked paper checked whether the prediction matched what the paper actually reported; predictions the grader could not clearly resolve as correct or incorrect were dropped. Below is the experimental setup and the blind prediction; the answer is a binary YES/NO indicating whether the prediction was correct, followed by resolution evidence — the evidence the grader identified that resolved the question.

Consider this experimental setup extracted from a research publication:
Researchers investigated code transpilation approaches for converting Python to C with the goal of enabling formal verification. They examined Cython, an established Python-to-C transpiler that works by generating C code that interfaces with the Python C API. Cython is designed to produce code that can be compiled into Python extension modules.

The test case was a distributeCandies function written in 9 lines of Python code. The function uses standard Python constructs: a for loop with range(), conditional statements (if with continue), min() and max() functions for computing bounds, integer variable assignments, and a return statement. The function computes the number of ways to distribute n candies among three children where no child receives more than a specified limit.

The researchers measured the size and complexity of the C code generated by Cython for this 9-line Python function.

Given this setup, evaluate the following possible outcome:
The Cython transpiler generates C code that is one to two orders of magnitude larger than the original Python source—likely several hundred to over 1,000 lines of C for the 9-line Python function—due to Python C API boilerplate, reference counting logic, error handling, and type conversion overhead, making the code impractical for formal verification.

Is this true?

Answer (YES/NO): NO